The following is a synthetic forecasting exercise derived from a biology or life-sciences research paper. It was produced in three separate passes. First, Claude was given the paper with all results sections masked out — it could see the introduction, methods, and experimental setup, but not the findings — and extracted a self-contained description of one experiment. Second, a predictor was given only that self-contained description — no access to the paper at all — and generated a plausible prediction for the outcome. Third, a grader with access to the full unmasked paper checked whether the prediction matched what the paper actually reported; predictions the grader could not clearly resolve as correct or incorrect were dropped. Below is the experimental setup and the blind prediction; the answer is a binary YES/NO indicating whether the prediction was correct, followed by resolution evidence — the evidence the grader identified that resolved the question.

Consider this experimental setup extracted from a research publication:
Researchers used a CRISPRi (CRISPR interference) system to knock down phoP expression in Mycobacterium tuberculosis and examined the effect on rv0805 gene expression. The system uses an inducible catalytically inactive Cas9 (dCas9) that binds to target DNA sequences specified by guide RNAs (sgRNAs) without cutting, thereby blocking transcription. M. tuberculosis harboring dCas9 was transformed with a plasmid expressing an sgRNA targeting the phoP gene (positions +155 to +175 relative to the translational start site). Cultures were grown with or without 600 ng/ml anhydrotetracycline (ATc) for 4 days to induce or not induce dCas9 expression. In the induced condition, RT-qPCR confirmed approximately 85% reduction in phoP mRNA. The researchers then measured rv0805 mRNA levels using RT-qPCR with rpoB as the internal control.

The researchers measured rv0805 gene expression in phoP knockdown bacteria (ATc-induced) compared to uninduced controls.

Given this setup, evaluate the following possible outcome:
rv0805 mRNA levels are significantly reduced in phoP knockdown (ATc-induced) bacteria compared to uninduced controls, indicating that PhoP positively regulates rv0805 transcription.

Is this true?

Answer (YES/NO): NO